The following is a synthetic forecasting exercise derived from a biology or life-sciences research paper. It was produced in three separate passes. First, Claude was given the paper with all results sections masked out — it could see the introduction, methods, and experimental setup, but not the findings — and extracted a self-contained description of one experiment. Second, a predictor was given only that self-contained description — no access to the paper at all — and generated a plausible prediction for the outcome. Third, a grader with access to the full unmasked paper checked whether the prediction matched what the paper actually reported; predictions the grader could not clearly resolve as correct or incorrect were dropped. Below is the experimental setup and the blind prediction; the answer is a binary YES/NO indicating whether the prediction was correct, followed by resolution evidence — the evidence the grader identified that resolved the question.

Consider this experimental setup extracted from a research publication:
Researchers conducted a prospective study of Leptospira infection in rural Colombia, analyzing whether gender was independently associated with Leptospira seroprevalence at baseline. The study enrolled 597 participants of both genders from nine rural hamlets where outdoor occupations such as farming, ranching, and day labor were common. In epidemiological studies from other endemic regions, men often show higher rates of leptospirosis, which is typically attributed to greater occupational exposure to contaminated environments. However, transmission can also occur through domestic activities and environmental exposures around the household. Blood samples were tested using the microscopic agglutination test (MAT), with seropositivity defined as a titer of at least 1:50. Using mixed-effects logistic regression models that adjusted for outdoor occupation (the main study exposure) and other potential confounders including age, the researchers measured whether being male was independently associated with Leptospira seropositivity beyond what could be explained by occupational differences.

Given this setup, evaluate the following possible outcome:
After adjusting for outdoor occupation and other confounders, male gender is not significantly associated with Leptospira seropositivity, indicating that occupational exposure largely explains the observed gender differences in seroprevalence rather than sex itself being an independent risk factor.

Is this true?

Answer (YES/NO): NO